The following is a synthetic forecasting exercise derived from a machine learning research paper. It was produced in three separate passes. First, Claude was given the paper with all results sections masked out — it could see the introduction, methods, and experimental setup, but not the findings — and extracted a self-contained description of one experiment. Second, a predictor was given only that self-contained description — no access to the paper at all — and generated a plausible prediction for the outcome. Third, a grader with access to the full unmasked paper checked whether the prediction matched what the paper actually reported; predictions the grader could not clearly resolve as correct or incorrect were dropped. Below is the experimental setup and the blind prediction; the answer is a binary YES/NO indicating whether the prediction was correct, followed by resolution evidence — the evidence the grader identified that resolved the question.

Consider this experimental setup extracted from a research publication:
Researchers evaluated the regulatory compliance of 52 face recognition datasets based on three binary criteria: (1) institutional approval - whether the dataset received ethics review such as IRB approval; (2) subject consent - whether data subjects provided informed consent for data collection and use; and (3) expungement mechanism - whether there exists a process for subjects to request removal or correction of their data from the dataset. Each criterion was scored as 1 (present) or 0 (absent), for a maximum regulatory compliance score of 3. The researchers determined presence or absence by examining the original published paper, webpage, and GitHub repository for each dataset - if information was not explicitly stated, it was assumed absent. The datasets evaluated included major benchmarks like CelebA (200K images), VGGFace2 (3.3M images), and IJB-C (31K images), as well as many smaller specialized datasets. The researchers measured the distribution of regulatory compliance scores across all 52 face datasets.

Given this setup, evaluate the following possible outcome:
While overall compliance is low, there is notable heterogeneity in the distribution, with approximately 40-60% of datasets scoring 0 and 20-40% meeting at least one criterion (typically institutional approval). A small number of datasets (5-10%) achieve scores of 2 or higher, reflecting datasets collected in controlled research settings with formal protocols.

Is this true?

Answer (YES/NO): NO